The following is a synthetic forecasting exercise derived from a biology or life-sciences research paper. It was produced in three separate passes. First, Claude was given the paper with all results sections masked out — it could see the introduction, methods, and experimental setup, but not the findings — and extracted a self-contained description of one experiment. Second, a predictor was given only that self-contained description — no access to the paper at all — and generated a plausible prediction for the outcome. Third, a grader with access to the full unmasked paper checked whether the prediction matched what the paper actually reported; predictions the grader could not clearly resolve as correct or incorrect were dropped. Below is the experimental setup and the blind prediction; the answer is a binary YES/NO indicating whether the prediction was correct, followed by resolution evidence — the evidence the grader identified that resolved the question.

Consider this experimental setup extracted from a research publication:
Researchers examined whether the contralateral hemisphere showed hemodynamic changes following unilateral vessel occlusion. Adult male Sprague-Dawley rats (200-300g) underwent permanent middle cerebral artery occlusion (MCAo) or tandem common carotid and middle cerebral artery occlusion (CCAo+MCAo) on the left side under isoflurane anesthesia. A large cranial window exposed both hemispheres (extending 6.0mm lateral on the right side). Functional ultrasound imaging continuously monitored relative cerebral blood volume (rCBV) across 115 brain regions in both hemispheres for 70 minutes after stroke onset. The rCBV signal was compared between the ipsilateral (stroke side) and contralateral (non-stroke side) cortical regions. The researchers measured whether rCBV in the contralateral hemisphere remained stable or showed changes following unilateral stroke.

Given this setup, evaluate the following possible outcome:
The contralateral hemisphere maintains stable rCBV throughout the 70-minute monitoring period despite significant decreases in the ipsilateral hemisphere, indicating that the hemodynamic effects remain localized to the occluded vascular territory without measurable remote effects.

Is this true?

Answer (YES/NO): NO